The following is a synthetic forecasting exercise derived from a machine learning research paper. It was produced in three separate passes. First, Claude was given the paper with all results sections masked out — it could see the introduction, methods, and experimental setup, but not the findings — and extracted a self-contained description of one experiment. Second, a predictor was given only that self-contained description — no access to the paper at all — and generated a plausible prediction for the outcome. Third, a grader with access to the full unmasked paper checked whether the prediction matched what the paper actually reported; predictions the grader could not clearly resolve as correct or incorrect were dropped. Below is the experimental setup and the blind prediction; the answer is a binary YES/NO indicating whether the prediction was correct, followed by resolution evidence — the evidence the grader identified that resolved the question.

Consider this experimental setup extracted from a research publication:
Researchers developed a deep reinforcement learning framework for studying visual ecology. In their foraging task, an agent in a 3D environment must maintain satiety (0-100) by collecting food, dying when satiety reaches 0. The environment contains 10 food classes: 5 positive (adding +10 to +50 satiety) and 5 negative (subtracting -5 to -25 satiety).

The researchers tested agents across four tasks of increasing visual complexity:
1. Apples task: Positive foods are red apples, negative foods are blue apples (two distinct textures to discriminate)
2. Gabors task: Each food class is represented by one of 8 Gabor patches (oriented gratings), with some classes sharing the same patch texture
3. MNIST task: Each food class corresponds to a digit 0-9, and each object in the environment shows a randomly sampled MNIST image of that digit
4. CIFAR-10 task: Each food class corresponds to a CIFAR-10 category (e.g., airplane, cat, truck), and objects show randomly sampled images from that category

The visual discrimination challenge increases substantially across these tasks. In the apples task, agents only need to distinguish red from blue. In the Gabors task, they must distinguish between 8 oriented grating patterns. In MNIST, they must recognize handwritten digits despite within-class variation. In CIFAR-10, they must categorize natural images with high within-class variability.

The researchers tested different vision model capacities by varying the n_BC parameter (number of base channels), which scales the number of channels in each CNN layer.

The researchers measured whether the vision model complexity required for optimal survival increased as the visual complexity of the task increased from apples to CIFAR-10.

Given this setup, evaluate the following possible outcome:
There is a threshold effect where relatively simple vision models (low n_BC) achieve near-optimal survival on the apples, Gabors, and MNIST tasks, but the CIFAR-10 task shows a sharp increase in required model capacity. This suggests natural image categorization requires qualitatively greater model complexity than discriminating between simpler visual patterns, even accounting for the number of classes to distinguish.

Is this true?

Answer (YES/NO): NO